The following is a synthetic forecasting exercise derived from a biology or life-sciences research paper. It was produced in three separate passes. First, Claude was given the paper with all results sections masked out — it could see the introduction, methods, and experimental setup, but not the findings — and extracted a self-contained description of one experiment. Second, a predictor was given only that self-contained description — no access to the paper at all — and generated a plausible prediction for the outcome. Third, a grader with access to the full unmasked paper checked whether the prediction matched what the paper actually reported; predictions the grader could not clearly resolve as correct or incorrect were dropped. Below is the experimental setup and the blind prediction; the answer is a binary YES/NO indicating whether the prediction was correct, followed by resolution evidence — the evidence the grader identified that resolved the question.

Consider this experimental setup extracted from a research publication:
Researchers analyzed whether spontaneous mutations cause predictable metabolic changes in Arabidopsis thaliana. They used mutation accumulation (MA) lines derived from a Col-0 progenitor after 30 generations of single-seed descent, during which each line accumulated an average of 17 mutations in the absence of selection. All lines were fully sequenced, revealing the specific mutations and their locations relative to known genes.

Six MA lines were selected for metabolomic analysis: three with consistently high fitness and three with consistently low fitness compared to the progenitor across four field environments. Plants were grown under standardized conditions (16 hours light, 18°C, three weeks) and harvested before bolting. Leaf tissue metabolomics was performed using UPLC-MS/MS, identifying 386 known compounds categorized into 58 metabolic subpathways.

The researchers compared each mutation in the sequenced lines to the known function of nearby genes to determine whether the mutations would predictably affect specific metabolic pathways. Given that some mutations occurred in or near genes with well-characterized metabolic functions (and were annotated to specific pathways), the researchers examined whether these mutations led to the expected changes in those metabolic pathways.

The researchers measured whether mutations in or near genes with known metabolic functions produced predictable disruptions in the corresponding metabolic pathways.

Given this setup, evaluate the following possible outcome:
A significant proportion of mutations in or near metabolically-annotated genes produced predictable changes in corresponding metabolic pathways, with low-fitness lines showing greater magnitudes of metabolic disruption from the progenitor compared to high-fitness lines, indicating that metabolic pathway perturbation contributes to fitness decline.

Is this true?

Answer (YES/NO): NO